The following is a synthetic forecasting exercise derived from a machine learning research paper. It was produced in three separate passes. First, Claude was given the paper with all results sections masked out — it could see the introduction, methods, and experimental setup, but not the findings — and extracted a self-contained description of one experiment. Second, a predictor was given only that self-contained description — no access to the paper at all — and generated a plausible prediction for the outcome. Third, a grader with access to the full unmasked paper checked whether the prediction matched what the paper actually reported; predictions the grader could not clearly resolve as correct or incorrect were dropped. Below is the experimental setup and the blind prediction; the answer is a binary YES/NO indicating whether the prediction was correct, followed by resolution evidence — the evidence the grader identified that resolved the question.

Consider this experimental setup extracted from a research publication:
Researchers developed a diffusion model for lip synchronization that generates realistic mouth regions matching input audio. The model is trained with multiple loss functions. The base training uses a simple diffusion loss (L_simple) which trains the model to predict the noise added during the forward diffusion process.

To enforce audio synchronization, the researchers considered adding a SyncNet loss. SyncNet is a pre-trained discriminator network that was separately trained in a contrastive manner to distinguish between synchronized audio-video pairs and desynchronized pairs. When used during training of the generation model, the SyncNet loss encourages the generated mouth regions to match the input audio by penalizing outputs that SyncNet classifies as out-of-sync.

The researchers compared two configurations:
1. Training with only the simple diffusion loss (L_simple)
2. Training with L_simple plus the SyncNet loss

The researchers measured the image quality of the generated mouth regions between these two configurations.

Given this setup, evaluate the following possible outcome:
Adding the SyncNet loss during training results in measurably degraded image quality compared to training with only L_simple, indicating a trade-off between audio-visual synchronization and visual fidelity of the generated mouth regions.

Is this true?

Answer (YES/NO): YES